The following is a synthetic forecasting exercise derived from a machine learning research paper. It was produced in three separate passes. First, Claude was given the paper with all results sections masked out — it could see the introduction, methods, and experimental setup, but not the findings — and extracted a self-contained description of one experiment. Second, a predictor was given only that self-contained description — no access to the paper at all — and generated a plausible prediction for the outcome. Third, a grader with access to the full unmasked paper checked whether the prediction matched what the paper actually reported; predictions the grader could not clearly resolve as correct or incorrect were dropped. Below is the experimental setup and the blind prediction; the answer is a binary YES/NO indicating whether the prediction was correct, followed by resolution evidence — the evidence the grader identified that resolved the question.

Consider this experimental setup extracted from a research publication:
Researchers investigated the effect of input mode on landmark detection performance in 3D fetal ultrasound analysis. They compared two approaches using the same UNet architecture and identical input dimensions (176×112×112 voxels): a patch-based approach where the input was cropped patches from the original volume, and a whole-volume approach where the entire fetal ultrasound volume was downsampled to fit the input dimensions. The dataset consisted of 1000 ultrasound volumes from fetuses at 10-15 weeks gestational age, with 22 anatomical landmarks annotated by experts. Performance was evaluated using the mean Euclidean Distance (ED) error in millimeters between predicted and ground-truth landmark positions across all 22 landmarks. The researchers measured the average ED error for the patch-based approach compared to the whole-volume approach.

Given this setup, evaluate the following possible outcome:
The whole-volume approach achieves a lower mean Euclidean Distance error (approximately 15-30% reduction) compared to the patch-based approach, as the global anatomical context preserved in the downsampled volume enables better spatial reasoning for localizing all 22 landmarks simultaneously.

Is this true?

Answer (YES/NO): YES